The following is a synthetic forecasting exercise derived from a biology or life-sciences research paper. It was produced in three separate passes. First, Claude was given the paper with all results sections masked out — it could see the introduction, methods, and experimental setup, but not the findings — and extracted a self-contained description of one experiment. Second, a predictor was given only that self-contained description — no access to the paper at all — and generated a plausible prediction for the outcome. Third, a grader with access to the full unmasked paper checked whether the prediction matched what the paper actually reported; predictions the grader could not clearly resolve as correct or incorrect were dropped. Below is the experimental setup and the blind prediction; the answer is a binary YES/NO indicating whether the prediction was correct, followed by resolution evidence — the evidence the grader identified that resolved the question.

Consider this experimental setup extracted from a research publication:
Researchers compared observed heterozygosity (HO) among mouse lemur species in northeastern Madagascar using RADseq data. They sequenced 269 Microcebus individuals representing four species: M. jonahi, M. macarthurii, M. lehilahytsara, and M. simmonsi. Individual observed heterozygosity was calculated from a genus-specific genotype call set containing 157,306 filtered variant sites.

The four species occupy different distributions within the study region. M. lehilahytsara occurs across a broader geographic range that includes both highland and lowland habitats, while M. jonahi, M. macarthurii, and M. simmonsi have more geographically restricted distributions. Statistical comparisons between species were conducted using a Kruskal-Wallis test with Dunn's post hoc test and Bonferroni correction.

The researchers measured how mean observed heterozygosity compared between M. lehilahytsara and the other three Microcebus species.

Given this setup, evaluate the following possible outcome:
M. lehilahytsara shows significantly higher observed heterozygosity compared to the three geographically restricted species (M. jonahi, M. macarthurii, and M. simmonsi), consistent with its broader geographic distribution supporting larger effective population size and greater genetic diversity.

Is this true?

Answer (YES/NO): YES